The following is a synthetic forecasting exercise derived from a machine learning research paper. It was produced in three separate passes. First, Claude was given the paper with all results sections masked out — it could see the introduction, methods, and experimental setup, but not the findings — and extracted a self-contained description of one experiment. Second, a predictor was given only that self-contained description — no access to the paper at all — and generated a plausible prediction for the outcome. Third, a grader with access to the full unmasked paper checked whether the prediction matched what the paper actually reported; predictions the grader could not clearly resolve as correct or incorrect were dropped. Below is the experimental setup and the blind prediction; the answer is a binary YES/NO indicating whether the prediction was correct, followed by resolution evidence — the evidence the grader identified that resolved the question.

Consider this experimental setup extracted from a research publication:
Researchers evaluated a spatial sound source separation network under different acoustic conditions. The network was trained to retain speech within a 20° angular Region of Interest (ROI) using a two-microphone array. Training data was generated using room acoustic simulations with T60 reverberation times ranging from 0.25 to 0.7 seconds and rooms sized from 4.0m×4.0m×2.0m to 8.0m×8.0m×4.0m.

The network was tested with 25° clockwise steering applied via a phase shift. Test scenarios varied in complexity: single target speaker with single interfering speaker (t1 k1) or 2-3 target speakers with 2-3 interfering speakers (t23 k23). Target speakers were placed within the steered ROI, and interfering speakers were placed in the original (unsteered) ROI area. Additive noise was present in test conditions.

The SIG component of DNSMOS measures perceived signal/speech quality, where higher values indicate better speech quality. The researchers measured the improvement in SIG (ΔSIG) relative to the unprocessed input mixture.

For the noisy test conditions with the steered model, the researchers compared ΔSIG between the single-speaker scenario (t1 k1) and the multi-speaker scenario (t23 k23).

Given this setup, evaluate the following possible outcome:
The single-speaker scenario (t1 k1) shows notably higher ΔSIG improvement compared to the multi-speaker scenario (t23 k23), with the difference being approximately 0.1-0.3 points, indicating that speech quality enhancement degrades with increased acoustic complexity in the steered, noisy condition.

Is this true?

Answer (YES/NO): NO